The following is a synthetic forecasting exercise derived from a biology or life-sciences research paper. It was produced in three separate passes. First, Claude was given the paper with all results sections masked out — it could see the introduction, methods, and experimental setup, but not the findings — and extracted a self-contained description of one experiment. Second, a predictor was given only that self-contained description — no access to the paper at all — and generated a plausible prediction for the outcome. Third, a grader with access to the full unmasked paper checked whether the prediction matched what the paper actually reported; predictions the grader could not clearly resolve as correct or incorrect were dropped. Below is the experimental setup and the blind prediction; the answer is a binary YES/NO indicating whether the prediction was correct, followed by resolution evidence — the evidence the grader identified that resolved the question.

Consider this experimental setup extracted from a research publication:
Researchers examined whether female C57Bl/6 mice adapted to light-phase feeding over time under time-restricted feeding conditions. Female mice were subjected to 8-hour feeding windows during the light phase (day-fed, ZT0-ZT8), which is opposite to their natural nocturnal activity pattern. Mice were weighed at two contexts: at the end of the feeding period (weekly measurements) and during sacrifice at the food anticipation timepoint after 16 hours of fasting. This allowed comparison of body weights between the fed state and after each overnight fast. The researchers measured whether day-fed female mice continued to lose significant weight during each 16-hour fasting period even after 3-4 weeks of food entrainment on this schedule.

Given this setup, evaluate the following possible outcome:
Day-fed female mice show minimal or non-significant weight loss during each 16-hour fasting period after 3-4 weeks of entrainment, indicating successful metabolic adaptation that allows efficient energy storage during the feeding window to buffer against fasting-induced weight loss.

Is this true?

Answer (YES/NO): NO